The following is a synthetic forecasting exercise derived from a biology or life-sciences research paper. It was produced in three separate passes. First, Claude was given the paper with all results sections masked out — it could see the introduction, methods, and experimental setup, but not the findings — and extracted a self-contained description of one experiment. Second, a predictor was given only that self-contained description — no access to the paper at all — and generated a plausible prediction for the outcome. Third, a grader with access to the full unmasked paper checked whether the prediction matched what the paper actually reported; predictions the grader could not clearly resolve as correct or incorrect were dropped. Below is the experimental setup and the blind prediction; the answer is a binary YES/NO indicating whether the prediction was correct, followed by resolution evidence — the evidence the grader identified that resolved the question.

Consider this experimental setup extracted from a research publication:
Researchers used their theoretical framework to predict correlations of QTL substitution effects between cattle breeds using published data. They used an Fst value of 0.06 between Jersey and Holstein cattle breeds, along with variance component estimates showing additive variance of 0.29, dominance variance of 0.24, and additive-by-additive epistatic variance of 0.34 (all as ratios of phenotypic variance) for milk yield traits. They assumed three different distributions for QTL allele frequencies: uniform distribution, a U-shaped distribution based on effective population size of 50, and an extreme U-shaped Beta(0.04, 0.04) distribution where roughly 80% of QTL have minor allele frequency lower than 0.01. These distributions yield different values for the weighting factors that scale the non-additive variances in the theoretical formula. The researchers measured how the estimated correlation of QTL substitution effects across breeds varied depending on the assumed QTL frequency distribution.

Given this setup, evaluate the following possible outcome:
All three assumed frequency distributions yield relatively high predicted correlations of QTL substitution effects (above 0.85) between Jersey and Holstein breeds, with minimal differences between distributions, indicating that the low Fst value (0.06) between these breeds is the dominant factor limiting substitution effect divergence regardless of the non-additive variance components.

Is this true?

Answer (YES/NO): YES